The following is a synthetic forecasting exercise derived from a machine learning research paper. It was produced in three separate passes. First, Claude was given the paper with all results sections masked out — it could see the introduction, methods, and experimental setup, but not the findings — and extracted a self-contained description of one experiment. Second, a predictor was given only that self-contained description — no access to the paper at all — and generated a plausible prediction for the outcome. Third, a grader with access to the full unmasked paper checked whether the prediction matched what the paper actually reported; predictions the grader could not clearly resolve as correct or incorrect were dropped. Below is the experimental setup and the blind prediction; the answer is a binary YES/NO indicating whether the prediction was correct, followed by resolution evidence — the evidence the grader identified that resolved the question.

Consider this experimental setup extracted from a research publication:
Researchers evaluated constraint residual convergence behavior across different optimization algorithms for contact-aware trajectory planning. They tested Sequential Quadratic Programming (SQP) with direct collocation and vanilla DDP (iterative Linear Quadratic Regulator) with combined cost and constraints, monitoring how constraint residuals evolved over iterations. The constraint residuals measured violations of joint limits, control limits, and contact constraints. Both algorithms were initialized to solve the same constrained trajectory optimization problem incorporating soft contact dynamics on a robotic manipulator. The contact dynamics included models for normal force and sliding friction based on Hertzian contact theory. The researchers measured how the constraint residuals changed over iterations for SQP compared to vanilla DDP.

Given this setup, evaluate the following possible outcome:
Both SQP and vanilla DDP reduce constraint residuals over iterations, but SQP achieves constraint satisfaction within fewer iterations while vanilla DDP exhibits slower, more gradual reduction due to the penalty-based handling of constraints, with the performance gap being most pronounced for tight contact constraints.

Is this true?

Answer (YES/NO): NO